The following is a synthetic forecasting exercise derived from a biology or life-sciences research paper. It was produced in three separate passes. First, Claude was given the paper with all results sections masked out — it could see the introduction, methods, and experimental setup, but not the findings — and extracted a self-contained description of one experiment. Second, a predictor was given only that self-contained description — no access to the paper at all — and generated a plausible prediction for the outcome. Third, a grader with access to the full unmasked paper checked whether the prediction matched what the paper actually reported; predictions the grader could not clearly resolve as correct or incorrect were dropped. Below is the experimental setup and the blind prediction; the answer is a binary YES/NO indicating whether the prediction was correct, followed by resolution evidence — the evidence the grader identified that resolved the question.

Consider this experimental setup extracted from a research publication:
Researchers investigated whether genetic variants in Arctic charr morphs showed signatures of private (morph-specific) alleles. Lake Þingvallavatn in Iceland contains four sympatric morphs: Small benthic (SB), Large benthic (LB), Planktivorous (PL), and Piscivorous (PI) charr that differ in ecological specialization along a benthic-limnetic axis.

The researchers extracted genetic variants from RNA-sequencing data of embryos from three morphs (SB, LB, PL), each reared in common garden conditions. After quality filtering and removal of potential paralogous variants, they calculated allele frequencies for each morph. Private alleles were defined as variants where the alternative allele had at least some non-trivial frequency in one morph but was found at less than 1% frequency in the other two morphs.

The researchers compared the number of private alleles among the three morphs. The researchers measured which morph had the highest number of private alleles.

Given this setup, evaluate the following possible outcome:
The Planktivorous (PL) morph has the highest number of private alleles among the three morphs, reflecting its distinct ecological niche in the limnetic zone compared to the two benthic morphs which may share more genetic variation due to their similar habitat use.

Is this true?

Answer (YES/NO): YES